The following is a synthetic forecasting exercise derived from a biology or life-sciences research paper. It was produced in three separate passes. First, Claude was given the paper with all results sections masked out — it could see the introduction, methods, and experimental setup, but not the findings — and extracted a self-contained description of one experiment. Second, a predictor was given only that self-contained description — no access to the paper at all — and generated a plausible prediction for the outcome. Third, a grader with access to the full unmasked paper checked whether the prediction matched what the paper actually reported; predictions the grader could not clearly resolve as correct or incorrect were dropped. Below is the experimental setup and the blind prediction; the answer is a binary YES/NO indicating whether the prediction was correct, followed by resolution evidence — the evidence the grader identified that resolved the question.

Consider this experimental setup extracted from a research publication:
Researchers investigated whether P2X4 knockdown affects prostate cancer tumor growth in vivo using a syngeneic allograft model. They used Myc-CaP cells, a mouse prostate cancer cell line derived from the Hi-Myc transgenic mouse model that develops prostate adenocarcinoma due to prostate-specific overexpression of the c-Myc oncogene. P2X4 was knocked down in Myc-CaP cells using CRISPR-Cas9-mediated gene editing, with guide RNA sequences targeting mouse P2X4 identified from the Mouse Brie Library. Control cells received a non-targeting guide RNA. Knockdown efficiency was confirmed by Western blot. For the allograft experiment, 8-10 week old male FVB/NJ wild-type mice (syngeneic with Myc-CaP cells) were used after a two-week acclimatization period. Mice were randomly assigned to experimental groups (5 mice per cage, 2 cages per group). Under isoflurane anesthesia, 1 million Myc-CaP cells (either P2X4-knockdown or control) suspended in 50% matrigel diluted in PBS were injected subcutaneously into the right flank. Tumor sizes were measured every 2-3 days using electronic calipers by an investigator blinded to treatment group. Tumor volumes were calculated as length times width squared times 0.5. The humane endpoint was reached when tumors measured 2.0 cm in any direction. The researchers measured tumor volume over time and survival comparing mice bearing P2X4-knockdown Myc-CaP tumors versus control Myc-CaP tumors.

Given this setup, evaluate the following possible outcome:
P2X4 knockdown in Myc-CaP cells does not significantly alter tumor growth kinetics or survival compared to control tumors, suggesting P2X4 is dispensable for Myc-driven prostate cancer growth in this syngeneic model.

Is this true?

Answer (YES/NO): NO